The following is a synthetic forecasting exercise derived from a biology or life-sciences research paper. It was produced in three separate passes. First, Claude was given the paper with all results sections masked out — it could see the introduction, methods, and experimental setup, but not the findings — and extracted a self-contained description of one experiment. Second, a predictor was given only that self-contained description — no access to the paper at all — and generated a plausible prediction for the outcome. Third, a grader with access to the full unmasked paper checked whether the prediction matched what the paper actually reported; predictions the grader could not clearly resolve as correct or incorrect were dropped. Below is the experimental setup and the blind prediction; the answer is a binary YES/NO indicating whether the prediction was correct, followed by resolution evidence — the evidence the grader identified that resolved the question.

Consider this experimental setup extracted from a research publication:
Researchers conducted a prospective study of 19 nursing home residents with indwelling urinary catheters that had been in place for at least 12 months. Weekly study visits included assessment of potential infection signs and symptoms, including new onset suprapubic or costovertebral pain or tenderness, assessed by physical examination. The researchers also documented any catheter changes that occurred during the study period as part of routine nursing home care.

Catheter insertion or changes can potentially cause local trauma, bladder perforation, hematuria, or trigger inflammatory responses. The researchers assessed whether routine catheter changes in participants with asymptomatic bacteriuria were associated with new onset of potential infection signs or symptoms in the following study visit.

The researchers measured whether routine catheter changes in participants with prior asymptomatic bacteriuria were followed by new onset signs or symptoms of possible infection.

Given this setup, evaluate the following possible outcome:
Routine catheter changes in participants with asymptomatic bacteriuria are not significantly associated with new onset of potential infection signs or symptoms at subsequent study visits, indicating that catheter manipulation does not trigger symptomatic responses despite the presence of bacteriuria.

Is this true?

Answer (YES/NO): NO